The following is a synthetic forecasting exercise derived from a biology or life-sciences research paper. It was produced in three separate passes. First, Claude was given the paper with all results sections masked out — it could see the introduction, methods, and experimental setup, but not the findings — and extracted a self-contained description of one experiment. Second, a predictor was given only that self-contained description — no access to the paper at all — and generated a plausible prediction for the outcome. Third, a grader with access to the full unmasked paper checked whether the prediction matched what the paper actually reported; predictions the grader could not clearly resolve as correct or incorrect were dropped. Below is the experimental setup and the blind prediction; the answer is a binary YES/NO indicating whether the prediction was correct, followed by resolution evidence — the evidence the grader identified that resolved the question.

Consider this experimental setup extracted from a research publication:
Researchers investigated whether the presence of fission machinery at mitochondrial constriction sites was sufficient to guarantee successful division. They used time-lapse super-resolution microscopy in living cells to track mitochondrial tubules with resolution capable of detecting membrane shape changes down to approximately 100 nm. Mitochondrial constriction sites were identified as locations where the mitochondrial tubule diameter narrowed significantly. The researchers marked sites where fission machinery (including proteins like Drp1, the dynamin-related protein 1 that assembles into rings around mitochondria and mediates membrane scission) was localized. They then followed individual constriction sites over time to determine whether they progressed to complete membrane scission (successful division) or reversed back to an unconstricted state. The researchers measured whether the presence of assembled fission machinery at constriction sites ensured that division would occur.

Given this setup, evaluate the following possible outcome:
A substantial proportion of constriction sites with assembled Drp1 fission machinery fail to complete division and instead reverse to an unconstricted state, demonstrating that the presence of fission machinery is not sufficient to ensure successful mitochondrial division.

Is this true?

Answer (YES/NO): YES